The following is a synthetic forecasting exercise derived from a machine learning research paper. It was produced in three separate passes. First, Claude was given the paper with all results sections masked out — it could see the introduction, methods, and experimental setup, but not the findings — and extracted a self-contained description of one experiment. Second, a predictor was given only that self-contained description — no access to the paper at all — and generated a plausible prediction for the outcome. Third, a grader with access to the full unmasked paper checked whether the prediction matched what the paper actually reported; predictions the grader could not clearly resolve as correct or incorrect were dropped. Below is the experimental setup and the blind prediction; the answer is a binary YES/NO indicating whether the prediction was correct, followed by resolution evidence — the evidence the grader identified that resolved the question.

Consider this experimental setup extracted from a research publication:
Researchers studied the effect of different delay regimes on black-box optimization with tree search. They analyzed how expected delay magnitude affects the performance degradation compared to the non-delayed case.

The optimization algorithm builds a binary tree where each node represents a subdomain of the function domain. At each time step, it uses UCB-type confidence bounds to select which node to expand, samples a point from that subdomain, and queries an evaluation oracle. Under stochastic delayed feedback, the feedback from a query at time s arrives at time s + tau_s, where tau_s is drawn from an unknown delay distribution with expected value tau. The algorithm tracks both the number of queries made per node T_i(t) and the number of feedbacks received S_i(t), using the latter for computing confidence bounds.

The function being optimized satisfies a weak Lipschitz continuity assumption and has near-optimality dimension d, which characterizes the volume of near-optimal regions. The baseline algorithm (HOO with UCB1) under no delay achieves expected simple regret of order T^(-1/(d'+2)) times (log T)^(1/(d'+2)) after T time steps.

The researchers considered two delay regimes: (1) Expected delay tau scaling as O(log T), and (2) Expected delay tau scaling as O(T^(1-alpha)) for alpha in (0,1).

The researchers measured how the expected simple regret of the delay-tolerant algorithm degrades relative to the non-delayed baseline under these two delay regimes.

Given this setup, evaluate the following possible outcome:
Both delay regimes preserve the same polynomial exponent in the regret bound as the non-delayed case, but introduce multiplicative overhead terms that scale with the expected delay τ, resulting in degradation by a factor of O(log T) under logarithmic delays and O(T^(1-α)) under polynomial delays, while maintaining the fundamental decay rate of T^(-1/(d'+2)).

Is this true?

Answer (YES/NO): NO